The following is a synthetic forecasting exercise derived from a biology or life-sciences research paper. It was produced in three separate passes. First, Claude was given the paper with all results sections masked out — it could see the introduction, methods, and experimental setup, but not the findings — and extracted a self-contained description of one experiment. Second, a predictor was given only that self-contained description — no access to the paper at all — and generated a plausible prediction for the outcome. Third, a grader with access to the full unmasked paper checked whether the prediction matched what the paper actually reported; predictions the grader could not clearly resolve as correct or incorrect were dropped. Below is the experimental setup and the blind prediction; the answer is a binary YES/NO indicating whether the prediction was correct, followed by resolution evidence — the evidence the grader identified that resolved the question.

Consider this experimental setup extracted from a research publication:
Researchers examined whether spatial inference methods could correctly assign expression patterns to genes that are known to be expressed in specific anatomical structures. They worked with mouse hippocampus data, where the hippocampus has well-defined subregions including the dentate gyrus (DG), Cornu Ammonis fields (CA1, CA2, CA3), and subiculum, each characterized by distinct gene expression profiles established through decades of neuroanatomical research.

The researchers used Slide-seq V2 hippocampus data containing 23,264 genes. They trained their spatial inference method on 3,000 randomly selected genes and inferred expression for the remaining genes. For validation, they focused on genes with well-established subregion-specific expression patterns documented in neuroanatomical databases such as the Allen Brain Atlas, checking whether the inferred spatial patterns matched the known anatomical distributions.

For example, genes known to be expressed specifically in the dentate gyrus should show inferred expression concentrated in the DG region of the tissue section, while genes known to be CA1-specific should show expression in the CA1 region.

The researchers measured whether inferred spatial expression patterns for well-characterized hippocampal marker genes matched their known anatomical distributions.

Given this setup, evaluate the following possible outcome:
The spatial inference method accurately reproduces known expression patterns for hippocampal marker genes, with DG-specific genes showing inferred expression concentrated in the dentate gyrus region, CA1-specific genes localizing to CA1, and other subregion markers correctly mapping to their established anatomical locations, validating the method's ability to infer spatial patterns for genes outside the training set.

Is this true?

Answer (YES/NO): YES